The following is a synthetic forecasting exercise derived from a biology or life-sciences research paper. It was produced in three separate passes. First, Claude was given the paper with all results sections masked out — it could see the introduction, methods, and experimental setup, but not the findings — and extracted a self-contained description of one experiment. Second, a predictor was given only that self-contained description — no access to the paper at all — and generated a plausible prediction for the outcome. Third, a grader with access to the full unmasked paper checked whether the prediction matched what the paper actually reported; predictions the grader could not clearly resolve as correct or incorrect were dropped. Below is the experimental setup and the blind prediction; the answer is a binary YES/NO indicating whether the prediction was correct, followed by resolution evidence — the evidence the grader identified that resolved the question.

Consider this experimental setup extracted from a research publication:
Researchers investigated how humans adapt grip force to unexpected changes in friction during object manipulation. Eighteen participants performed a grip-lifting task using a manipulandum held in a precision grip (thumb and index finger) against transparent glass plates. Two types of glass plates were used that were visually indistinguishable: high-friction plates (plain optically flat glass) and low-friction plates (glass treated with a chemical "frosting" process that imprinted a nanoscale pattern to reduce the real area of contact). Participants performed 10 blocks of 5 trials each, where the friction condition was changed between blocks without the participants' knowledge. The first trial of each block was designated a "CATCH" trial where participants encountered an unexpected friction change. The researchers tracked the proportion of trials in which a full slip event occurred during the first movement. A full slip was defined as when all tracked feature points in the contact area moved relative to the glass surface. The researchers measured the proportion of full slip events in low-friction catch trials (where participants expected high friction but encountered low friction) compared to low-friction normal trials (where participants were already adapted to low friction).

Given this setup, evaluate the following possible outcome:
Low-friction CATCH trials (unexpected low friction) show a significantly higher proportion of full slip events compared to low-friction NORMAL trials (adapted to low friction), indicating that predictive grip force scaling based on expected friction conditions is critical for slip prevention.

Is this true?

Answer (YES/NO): YES